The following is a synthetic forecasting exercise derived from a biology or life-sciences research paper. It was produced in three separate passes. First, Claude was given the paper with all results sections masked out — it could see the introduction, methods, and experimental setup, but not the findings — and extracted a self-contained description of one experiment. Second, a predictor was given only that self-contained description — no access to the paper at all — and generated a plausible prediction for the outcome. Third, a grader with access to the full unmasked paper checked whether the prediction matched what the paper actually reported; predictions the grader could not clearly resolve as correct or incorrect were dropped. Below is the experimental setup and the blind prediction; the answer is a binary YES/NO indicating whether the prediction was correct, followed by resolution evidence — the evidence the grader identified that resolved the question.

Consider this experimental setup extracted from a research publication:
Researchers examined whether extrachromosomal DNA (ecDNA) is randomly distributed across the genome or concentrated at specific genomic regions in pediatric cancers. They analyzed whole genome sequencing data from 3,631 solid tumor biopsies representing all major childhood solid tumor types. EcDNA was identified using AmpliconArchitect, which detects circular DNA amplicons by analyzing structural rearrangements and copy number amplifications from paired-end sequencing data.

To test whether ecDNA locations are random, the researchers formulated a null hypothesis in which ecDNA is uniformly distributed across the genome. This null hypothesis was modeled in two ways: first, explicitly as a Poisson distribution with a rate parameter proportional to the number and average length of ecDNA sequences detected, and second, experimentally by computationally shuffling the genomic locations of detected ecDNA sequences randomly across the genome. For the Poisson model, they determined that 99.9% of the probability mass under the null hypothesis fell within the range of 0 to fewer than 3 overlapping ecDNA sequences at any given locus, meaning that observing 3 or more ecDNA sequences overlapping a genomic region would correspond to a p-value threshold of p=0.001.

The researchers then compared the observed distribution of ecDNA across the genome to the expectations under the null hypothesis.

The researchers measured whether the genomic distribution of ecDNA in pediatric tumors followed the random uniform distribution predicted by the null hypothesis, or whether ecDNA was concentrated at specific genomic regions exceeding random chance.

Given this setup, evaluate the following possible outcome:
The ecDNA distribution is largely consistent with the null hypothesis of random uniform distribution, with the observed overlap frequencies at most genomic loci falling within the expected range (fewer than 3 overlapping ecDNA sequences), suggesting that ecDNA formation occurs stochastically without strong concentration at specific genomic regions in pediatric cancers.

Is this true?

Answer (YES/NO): NO